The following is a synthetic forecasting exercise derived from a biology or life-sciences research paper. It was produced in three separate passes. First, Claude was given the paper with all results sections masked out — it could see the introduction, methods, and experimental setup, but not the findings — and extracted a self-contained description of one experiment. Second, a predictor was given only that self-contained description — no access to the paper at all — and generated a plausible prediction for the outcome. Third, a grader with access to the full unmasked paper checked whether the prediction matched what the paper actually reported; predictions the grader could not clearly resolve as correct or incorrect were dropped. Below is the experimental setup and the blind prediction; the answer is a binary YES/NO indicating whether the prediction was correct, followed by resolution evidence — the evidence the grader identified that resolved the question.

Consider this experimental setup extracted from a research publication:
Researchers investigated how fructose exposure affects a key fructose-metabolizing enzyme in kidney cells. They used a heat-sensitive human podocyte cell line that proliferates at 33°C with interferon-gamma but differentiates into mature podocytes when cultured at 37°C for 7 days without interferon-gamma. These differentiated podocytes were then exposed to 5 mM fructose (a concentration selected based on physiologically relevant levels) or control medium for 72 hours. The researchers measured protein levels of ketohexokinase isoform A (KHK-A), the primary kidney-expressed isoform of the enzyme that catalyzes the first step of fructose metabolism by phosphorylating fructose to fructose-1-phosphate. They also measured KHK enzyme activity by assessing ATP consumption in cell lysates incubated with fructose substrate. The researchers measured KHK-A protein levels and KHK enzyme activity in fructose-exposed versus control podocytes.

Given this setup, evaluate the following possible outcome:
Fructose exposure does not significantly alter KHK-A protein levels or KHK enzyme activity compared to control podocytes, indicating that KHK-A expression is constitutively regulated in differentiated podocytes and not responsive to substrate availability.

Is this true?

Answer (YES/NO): NO